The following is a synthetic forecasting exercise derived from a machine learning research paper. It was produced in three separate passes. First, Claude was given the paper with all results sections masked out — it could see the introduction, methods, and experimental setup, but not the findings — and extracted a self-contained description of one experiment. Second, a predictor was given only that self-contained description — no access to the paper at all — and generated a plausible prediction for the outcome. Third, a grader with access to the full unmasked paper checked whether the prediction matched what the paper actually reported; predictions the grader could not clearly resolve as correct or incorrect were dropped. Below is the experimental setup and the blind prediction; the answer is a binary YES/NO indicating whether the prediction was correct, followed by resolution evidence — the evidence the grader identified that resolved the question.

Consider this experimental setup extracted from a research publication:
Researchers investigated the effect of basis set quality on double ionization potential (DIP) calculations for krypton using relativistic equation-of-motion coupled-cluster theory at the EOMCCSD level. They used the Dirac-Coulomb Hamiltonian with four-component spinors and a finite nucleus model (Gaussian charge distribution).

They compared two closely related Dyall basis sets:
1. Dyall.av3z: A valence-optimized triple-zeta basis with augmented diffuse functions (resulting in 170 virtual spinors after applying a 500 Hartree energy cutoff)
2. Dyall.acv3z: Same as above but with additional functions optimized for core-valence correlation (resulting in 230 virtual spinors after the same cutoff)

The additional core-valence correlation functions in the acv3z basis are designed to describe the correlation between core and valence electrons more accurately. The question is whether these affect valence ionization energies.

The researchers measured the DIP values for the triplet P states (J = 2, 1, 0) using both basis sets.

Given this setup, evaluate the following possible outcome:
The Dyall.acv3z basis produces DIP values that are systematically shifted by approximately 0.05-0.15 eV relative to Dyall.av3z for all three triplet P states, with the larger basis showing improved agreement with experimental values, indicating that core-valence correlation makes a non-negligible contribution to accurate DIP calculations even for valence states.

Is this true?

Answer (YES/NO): NO